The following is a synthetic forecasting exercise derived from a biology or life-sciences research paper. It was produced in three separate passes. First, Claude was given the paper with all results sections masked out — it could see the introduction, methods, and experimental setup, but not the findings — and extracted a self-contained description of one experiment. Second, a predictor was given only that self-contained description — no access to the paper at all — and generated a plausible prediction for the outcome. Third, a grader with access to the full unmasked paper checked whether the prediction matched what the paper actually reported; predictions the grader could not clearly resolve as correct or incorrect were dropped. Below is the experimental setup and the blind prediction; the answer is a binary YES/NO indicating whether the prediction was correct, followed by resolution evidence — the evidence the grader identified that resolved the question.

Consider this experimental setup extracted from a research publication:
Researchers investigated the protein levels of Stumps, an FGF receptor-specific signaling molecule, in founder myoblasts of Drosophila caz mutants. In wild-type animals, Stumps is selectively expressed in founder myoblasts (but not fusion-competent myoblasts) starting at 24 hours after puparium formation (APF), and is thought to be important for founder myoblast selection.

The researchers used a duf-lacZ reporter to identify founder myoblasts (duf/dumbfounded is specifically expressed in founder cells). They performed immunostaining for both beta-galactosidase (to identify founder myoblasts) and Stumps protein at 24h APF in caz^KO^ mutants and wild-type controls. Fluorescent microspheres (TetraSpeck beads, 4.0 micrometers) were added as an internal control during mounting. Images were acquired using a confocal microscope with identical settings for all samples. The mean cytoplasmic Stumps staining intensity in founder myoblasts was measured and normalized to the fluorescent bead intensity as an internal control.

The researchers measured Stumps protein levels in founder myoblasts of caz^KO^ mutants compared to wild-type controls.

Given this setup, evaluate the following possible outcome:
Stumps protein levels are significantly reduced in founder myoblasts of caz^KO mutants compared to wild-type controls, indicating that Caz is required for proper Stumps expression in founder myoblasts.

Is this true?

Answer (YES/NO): YES